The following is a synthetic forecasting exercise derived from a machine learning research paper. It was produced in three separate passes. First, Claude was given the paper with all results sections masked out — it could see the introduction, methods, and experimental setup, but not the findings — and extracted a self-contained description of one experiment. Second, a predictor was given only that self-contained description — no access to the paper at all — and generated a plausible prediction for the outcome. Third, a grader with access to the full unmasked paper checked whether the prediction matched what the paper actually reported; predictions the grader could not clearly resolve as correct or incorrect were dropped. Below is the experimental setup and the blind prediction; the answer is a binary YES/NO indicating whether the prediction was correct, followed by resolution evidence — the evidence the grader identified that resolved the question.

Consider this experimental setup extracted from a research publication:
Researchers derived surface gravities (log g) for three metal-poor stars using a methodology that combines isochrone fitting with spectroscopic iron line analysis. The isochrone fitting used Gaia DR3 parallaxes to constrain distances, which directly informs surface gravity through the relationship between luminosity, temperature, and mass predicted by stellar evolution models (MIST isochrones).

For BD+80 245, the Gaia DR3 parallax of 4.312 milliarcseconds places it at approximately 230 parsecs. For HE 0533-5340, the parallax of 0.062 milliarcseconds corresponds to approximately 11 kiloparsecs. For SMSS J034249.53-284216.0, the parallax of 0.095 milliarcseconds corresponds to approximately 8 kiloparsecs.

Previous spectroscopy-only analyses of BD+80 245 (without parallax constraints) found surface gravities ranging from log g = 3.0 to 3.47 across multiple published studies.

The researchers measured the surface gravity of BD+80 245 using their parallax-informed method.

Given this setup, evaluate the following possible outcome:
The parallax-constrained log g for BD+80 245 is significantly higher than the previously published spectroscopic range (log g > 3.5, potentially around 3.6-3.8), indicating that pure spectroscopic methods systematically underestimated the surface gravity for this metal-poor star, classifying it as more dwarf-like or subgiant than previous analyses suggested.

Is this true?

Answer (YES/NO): YES